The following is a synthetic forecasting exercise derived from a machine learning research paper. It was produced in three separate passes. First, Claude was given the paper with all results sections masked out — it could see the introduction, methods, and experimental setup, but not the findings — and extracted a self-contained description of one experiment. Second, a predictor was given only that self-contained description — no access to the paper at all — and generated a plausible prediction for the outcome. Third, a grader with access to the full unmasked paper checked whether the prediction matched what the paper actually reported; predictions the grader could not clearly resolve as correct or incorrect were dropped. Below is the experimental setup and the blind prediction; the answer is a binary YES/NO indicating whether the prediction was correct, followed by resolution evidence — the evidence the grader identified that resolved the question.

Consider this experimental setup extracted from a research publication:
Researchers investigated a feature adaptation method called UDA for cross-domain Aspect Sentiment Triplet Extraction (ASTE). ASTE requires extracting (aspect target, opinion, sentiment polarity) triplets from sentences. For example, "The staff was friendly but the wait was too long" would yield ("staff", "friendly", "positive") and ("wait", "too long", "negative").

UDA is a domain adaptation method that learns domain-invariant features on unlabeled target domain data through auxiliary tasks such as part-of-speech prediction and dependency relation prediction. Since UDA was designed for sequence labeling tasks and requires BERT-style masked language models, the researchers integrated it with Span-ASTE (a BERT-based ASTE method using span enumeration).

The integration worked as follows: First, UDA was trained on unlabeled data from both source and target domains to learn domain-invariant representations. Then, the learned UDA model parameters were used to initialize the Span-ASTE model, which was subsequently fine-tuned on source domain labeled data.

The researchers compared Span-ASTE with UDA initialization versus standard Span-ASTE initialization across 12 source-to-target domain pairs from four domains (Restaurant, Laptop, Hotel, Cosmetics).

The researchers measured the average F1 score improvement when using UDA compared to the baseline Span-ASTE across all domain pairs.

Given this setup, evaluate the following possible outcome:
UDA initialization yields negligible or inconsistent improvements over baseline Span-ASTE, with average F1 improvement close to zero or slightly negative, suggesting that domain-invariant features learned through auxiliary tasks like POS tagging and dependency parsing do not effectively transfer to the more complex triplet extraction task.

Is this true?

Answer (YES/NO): YES